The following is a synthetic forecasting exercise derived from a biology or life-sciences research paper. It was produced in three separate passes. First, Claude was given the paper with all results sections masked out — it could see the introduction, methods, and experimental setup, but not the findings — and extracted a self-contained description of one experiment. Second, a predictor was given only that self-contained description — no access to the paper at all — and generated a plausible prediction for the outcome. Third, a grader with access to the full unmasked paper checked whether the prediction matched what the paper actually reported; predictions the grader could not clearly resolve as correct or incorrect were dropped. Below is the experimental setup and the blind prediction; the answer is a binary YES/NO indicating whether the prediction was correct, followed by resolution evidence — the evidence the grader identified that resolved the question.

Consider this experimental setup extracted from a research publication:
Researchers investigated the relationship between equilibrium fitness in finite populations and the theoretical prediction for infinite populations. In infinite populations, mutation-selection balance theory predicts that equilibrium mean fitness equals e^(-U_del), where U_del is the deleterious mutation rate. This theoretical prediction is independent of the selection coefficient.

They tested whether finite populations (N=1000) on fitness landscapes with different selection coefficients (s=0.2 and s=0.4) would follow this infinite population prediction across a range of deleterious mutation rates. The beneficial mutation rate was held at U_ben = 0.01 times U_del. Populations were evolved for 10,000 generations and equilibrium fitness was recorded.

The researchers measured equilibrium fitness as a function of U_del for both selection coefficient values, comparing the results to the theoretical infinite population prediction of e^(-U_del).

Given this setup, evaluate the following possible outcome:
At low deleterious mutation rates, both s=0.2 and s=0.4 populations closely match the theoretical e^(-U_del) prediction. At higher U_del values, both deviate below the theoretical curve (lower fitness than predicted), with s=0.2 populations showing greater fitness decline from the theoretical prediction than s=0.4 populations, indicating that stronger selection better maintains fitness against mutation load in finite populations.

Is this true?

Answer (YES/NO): YES